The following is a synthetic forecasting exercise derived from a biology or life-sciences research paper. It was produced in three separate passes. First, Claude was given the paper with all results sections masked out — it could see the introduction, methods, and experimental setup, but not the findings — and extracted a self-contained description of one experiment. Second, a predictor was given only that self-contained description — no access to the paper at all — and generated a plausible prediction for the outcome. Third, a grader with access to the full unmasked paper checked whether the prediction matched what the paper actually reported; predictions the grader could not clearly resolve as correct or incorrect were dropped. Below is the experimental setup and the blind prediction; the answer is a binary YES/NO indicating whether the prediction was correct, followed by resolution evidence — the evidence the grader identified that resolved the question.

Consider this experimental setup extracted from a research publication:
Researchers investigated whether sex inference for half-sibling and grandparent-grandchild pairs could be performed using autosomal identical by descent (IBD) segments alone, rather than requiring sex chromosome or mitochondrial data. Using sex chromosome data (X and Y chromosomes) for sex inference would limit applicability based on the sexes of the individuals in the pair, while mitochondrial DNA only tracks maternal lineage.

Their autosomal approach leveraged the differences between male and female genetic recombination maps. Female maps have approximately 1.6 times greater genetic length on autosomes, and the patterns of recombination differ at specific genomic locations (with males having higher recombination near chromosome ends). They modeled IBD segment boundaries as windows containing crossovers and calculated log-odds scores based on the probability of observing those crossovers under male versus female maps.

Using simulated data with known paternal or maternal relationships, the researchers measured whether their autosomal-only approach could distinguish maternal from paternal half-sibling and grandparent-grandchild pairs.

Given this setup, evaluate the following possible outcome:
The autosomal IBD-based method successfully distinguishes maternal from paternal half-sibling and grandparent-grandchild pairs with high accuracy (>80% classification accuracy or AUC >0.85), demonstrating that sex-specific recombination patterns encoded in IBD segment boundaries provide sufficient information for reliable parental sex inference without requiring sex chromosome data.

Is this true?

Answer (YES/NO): YES